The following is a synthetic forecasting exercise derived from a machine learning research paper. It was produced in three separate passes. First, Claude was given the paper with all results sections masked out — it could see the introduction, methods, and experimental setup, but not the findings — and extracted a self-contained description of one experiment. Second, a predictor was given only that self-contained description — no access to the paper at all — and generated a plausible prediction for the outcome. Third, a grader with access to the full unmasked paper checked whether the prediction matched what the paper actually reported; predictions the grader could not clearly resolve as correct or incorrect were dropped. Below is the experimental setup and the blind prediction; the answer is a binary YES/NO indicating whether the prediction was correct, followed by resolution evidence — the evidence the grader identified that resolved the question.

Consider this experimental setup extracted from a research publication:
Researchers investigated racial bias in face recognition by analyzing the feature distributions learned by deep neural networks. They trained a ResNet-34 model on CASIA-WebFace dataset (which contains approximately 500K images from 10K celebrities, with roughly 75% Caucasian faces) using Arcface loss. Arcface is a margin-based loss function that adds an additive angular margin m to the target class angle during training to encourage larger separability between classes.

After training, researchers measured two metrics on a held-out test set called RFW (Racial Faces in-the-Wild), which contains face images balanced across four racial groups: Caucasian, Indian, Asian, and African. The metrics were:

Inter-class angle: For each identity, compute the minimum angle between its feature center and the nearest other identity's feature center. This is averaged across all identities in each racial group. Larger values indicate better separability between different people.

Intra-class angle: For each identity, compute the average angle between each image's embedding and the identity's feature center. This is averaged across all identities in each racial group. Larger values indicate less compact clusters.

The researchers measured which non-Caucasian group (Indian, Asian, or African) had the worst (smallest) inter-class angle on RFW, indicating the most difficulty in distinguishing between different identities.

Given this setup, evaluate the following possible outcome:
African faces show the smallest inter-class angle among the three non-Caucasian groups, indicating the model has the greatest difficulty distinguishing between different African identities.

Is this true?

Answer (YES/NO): NO